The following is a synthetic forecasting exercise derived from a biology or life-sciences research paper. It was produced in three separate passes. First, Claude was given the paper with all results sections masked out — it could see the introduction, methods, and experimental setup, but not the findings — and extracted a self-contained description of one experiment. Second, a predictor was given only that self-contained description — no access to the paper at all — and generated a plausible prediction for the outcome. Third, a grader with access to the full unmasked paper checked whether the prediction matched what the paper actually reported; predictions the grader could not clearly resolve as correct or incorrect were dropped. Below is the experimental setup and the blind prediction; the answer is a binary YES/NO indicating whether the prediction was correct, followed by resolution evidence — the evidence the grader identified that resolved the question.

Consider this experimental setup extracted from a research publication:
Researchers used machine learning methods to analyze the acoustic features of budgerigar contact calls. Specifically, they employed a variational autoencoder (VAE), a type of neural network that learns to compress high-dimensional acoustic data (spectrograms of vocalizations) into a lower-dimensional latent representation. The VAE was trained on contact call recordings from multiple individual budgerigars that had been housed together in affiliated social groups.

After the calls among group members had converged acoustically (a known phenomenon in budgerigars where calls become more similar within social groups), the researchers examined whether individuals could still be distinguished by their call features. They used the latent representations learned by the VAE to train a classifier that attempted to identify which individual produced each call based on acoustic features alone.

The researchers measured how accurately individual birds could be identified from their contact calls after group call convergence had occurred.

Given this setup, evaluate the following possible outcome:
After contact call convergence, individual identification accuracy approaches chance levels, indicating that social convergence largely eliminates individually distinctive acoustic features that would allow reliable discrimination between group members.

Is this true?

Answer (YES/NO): NO